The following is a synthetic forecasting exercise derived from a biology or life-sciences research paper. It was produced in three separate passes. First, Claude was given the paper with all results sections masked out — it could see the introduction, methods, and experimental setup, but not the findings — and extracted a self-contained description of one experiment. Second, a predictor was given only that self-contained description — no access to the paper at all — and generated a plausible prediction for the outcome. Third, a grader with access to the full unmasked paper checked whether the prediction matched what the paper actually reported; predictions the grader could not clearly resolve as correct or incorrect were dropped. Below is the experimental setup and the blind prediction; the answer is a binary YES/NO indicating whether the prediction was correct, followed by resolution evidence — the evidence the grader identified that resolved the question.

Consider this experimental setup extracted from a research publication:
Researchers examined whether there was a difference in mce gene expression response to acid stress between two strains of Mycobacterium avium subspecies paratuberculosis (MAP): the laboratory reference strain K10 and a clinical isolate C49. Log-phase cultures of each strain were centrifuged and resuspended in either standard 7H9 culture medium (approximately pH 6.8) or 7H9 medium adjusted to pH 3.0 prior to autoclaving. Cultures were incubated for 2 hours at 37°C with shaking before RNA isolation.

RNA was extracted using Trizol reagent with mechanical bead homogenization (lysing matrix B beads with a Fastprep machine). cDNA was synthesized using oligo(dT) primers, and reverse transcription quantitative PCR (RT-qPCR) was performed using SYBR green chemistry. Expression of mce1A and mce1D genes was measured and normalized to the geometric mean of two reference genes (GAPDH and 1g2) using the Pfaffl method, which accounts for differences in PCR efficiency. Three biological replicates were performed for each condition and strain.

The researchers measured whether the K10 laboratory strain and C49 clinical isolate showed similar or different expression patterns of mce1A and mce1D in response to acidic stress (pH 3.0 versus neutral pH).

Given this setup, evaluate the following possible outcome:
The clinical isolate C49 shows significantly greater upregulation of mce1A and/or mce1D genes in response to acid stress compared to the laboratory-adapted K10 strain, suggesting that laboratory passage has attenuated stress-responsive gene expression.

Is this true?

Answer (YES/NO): NO